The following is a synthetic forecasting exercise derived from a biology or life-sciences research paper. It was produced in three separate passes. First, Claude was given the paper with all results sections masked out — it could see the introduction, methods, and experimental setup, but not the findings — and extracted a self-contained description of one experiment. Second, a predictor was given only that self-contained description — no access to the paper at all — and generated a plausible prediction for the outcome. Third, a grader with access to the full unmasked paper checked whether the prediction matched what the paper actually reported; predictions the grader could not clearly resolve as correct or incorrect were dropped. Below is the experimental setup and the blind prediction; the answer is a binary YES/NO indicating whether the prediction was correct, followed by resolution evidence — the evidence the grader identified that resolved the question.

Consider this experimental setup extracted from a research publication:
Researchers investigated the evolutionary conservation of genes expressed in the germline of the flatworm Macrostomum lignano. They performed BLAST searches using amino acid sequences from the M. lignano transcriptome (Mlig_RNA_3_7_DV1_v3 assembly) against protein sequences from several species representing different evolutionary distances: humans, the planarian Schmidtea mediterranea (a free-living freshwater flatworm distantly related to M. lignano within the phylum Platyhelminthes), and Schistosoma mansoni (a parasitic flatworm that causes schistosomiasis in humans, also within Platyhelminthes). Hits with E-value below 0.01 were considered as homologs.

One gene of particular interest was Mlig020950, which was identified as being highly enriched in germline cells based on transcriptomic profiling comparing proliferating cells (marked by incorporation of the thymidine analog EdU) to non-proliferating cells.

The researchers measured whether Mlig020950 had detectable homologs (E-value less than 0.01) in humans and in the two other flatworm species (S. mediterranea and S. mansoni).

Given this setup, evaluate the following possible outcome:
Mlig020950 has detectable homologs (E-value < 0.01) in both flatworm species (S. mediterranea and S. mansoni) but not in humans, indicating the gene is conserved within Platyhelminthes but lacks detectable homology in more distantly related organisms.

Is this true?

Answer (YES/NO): NO